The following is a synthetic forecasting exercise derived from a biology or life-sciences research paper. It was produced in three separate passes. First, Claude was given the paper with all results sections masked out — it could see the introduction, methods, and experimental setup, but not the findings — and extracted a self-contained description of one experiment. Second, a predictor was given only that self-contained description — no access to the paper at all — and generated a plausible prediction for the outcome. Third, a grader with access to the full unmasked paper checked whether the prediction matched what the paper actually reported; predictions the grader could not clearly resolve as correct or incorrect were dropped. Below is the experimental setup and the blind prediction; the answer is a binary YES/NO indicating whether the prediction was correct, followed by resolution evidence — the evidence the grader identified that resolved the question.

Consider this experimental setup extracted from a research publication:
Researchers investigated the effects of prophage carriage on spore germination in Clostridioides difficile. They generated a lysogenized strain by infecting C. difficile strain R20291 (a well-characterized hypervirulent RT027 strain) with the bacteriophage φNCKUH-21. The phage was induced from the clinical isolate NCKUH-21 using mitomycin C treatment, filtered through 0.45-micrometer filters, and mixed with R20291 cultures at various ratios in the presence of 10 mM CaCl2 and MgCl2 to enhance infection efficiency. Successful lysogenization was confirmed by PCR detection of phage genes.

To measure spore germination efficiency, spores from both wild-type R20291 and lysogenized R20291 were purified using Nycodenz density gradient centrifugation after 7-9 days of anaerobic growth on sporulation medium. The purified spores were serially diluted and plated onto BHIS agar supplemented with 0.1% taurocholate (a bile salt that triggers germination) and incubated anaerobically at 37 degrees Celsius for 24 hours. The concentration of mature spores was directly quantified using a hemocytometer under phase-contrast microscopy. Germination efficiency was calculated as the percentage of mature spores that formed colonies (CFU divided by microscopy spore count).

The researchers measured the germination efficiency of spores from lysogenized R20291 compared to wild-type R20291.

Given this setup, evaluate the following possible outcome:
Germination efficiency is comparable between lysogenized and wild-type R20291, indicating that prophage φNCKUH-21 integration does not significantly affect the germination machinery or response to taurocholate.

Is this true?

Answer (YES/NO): NO